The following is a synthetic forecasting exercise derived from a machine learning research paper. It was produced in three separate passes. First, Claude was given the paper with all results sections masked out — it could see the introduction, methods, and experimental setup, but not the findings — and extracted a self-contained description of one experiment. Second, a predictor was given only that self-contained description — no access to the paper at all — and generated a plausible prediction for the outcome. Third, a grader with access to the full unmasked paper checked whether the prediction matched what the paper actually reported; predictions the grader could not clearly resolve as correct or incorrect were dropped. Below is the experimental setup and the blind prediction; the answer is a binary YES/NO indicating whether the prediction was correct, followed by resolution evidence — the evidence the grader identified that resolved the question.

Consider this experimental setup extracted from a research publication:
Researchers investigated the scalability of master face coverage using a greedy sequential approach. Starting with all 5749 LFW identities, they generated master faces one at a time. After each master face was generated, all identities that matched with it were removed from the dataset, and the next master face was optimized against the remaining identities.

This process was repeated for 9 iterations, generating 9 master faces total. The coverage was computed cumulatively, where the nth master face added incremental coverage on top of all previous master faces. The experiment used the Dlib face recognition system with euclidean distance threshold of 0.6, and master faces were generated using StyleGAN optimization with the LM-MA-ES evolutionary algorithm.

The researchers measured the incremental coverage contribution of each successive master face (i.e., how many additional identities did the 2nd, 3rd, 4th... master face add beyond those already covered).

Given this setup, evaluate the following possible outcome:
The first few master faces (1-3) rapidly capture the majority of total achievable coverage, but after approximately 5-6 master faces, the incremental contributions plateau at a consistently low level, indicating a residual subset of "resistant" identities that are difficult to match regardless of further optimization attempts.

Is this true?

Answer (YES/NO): NO